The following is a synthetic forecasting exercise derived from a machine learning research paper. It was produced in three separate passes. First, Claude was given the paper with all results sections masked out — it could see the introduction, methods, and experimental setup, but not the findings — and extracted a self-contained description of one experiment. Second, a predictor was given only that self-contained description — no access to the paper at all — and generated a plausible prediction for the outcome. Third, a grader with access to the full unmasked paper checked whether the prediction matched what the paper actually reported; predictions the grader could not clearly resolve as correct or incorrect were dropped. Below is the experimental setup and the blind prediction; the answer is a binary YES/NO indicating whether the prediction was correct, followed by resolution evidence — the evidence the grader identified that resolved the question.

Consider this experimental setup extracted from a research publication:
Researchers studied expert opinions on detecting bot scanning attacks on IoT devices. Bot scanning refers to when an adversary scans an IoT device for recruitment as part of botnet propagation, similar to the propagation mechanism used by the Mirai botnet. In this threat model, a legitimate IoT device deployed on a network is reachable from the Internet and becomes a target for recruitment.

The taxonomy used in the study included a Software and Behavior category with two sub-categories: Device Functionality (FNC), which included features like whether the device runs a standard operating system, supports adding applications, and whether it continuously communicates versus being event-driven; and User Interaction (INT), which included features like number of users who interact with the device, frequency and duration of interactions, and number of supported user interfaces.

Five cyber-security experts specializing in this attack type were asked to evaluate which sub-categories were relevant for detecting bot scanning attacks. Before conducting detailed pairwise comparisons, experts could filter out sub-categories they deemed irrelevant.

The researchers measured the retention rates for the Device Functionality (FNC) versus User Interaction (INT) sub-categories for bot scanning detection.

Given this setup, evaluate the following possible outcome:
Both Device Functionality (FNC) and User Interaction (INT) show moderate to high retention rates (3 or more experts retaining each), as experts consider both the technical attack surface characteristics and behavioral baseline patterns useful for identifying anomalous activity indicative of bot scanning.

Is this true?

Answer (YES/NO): NO